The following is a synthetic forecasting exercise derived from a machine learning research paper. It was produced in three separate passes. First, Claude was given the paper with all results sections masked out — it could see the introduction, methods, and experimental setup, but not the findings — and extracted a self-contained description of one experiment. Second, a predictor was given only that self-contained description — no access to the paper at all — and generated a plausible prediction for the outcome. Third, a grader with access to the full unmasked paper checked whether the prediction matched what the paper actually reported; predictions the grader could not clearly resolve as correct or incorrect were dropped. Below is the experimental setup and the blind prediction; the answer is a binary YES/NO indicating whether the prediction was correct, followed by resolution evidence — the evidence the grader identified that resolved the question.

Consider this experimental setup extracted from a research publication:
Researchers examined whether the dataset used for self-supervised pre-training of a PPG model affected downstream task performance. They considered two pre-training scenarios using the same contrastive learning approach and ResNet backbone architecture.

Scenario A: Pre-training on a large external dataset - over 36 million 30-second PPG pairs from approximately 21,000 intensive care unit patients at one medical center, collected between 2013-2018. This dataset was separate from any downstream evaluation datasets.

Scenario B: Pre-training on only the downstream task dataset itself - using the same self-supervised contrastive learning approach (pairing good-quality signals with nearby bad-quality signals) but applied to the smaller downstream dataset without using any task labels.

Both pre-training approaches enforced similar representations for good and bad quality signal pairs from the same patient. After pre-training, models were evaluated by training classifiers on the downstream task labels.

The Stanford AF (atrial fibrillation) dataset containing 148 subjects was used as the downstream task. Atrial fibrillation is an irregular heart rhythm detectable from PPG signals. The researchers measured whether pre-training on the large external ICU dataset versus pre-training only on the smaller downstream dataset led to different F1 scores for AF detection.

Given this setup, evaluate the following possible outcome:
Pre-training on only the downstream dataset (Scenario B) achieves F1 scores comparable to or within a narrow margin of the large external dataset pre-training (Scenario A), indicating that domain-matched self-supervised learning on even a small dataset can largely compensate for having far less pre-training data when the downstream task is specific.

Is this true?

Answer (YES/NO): YES